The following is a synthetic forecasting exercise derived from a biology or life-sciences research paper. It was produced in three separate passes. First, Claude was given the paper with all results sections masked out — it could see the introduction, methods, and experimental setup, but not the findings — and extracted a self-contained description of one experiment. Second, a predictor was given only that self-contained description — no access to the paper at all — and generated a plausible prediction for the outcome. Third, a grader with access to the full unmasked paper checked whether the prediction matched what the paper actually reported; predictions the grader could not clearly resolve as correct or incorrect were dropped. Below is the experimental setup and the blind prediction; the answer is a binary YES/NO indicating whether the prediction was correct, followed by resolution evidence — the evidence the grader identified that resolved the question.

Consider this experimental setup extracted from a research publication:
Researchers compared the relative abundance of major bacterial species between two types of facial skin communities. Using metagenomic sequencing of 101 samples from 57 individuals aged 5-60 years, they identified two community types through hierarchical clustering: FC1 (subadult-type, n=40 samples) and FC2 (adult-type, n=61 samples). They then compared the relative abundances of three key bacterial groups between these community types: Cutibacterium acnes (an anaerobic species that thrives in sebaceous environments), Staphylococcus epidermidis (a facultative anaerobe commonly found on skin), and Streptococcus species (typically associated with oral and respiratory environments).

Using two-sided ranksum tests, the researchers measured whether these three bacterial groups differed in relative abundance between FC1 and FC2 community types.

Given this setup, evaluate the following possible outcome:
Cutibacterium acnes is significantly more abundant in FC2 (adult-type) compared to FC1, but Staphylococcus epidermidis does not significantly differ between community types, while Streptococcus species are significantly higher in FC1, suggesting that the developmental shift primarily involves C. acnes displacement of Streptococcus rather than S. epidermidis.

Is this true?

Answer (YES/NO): YES